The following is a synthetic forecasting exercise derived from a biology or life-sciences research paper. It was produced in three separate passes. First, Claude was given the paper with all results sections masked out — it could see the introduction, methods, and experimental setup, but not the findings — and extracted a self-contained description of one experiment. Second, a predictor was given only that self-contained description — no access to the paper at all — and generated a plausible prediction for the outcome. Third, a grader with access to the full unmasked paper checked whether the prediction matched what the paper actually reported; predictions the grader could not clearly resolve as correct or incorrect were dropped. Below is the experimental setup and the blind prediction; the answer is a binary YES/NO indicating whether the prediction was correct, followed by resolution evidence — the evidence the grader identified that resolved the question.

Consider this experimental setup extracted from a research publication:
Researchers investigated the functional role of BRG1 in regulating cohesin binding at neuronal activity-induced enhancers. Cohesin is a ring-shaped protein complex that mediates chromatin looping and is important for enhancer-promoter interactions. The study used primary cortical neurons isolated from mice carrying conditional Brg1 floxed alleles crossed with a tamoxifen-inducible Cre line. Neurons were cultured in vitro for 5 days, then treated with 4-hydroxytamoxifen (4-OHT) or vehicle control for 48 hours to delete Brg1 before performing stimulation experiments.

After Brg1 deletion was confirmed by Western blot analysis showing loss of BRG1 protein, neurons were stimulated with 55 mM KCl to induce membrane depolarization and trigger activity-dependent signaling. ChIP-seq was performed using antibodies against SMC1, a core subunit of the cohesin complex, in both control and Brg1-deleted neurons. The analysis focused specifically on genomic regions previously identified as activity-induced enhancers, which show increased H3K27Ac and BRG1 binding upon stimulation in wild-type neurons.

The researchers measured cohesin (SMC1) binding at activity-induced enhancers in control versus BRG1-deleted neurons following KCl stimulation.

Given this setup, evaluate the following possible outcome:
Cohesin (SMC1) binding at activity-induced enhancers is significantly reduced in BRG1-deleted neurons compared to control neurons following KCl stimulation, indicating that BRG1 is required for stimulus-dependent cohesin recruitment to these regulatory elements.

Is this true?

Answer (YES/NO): YES